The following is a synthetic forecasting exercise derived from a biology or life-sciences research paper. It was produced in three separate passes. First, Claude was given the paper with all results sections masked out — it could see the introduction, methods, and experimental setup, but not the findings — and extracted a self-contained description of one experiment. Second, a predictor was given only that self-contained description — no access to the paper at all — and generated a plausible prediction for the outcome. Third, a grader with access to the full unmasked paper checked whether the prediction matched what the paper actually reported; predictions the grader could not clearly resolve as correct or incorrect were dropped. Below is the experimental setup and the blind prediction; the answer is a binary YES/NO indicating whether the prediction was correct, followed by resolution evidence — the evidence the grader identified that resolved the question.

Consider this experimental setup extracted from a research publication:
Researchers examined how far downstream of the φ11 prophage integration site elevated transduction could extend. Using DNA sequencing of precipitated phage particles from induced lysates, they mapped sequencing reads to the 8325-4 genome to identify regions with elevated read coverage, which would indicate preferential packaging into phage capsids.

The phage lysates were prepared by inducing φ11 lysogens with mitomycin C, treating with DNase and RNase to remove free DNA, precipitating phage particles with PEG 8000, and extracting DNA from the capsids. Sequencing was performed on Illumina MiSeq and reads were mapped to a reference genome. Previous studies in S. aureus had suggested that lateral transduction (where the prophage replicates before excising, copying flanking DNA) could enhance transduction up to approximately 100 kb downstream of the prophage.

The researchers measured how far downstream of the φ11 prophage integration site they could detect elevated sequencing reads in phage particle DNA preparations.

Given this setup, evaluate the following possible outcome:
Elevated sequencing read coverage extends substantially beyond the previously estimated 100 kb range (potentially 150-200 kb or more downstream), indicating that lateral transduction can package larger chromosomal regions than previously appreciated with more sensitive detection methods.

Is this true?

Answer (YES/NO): NO